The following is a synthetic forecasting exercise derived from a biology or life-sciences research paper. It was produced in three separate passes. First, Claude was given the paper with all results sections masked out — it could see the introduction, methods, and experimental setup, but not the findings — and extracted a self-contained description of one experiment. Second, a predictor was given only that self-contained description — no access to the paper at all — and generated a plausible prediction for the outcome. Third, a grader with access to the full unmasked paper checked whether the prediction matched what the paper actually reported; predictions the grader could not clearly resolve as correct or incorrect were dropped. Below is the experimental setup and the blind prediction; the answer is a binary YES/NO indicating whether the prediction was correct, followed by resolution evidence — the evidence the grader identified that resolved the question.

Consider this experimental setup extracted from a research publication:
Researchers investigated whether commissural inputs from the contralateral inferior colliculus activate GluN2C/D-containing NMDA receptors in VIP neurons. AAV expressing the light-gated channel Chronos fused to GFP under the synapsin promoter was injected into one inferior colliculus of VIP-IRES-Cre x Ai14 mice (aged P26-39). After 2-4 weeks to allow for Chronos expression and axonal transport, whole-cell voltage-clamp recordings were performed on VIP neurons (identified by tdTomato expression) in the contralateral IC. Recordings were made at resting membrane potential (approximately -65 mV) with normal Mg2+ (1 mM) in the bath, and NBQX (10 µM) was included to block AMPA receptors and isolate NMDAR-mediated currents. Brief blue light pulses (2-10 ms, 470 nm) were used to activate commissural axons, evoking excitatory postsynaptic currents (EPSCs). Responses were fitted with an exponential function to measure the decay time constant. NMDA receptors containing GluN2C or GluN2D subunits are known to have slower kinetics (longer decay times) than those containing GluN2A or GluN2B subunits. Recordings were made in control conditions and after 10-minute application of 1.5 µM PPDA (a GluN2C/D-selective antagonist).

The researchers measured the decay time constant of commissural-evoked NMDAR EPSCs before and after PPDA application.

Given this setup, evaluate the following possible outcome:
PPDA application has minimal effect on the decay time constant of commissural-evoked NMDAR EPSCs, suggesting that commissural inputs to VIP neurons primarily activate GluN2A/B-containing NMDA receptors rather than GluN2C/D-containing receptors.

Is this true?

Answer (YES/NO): NO